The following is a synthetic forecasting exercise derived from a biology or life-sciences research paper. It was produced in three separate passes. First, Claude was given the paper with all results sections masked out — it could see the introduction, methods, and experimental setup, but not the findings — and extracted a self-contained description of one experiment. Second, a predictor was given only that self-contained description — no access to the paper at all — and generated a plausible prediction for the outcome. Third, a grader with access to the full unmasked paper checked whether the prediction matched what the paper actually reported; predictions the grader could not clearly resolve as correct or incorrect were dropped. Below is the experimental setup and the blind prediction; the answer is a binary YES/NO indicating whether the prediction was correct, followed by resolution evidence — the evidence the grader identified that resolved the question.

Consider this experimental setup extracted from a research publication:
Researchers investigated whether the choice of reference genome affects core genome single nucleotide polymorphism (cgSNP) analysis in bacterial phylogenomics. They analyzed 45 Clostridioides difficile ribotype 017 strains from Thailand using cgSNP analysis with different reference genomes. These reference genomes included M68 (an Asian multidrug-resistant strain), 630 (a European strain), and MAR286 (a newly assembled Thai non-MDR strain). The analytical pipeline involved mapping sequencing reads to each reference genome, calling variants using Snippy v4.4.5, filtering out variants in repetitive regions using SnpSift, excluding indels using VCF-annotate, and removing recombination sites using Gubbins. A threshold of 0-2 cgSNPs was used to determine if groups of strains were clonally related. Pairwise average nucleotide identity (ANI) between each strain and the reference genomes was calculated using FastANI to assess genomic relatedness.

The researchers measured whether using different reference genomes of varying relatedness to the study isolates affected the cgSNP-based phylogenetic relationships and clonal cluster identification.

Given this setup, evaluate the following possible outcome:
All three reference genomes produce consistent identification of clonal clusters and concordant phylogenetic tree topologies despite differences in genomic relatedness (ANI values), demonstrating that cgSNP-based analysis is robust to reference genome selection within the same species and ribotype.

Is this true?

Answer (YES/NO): NO